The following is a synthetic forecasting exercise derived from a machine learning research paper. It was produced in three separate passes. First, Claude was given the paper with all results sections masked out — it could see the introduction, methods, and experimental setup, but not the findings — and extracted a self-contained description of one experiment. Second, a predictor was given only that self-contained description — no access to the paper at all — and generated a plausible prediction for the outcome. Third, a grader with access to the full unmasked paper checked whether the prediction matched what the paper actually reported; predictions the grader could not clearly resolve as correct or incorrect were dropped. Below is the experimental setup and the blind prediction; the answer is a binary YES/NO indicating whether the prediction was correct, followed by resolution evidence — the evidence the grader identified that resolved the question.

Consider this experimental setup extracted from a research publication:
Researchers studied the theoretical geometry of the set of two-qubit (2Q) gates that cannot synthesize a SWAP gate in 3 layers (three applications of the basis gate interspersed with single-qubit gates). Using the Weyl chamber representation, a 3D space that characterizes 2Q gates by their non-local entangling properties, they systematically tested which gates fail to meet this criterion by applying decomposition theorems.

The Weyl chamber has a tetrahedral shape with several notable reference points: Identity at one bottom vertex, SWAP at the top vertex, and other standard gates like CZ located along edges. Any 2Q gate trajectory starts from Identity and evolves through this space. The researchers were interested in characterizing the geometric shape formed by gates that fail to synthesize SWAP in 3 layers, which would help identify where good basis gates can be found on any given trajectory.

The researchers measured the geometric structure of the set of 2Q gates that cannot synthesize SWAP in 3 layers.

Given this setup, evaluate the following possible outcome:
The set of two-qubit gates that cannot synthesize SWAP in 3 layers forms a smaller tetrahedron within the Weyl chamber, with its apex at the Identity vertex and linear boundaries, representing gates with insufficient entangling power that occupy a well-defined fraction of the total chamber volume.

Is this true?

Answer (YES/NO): NO